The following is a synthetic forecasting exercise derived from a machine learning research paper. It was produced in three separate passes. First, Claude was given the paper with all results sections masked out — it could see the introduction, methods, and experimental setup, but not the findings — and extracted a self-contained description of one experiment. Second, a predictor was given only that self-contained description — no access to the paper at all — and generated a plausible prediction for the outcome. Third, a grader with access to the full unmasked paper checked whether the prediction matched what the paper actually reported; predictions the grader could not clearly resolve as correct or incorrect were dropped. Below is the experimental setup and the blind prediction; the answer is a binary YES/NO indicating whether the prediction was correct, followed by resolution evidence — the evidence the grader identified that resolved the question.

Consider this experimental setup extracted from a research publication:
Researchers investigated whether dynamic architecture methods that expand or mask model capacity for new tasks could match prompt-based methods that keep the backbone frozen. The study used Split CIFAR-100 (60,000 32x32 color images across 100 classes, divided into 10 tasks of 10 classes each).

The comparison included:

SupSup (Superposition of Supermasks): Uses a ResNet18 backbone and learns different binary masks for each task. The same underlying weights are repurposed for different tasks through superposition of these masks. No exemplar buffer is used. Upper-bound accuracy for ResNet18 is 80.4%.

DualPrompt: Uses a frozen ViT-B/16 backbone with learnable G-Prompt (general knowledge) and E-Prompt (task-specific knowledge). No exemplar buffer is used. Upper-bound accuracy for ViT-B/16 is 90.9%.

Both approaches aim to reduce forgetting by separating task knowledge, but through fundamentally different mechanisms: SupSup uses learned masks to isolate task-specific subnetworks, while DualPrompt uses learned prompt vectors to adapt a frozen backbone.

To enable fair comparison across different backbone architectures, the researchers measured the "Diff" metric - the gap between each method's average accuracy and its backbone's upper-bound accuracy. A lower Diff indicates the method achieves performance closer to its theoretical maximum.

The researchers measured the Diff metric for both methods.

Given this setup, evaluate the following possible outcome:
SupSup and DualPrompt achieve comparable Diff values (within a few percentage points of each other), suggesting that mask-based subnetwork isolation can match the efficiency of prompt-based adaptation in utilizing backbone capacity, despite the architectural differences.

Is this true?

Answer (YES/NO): NO